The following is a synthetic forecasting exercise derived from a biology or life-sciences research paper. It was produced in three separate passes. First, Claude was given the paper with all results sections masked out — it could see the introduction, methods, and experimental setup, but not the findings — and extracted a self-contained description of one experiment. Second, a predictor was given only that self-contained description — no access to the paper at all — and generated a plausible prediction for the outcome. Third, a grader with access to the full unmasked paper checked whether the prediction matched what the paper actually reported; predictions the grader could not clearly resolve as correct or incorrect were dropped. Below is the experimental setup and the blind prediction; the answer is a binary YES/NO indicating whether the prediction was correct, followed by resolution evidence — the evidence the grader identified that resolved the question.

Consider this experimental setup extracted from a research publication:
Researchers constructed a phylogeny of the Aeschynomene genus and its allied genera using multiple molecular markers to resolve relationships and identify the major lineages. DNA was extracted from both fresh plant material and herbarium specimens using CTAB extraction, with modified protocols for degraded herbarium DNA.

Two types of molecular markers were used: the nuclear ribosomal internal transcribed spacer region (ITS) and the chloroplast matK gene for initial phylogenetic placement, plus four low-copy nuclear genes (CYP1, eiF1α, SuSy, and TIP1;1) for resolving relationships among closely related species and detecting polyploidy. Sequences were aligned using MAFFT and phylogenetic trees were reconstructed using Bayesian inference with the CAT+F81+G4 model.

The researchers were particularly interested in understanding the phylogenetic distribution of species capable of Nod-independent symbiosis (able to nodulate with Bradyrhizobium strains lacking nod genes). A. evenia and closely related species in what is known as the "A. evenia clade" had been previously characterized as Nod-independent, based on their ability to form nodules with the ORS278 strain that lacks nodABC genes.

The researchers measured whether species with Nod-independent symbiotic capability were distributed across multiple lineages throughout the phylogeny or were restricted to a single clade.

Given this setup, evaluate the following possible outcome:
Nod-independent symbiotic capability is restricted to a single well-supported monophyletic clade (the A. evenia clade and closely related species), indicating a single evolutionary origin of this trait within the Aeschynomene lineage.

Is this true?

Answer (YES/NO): YES